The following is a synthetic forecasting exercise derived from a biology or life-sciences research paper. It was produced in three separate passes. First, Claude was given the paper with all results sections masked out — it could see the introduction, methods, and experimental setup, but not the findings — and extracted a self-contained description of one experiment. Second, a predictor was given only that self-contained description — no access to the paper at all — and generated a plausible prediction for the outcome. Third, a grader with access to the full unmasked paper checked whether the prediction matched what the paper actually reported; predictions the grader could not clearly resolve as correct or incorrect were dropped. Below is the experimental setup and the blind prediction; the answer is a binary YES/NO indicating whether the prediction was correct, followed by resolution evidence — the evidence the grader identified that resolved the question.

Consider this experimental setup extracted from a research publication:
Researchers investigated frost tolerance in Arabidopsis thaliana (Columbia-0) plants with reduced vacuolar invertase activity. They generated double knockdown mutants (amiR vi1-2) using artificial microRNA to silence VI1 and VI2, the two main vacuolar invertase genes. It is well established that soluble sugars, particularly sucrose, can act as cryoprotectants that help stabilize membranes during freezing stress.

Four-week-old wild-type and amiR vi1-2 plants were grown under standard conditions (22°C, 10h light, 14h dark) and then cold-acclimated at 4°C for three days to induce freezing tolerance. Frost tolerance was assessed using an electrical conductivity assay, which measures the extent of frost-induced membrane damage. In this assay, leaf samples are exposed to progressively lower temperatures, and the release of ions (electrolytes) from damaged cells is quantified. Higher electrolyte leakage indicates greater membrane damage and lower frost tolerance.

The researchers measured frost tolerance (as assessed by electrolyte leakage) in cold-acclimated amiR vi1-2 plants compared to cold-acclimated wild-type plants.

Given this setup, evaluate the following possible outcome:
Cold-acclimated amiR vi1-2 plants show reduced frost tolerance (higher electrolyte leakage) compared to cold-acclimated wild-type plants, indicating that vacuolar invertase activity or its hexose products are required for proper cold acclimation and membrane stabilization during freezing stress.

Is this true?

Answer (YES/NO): NO